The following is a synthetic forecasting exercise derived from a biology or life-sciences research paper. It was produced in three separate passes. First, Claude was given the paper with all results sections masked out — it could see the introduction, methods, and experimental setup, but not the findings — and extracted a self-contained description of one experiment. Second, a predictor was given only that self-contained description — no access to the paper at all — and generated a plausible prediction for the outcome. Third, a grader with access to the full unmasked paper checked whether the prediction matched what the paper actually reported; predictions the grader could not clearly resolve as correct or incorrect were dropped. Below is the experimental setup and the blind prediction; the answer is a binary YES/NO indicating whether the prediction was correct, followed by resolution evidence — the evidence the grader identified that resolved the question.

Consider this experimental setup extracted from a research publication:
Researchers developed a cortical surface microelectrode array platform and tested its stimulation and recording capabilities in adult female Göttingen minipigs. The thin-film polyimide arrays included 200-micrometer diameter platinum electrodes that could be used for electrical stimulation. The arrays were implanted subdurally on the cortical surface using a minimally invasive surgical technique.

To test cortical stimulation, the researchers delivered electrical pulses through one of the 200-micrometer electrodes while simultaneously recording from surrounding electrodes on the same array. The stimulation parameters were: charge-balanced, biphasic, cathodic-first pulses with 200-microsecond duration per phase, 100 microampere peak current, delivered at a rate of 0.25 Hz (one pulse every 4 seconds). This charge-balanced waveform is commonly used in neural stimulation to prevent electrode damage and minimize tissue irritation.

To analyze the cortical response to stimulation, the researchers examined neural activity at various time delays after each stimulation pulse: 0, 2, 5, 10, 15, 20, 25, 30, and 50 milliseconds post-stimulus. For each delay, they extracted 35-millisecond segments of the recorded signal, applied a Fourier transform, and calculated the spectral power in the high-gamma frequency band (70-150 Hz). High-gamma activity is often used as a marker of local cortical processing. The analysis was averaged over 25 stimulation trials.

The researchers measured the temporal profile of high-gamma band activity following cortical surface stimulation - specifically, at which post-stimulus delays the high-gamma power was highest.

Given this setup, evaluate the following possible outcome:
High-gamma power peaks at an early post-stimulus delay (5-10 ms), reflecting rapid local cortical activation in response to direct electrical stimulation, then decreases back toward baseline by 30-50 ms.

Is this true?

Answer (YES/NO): NO